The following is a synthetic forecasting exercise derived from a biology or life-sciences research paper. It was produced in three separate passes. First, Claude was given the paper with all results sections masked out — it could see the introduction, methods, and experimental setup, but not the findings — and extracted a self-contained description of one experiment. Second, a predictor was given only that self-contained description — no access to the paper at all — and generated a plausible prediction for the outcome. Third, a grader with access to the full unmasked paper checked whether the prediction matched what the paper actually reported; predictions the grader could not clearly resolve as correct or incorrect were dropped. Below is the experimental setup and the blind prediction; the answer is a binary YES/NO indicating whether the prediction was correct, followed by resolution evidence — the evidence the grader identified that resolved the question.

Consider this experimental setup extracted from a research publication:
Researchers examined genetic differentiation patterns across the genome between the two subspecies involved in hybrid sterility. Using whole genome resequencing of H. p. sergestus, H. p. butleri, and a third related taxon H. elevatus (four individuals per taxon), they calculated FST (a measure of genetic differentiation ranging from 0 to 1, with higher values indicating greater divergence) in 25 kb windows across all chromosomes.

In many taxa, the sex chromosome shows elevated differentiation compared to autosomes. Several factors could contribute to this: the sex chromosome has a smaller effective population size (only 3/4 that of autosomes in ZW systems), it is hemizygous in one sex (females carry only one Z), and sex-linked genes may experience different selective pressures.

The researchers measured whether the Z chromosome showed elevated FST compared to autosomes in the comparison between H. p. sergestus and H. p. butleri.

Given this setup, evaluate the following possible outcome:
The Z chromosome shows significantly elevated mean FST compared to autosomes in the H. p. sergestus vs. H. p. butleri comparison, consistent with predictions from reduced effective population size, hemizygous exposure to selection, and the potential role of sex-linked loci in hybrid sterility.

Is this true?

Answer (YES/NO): YES